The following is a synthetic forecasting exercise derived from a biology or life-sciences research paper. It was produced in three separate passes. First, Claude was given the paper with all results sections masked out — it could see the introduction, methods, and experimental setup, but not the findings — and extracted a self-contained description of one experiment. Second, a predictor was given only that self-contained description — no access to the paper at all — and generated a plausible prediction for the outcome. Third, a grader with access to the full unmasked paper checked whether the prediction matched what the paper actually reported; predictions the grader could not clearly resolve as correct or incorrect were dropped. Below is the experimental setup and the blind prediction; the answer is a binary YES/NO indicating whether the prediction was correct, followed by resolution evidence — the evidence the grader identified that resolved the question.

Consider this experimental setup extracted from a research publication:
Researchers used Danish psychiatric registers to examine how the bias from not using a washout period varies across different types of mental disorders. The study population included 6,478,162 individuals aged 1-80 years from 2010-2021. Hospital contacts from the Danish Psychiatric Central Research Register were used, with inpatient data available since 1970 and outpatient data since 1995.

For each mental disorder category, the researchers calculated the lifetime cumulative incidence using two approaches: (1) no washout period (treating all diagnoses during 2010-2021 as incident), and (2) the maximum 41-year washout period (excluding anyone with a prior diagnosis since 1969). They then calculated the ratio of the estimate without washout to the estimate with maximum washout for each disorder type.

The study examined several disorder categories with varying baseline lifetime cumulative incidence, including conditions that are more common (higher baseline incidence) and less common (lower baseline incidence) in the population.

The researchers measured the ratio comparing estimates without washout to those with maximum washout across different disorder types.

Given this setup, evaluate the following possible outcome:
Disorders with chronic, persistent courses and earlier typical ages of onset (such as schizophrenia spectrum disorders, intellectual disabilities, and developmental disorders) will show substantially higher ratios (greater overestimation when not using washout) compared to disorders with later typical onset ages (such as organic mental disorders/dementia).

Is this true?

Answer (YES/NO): NO